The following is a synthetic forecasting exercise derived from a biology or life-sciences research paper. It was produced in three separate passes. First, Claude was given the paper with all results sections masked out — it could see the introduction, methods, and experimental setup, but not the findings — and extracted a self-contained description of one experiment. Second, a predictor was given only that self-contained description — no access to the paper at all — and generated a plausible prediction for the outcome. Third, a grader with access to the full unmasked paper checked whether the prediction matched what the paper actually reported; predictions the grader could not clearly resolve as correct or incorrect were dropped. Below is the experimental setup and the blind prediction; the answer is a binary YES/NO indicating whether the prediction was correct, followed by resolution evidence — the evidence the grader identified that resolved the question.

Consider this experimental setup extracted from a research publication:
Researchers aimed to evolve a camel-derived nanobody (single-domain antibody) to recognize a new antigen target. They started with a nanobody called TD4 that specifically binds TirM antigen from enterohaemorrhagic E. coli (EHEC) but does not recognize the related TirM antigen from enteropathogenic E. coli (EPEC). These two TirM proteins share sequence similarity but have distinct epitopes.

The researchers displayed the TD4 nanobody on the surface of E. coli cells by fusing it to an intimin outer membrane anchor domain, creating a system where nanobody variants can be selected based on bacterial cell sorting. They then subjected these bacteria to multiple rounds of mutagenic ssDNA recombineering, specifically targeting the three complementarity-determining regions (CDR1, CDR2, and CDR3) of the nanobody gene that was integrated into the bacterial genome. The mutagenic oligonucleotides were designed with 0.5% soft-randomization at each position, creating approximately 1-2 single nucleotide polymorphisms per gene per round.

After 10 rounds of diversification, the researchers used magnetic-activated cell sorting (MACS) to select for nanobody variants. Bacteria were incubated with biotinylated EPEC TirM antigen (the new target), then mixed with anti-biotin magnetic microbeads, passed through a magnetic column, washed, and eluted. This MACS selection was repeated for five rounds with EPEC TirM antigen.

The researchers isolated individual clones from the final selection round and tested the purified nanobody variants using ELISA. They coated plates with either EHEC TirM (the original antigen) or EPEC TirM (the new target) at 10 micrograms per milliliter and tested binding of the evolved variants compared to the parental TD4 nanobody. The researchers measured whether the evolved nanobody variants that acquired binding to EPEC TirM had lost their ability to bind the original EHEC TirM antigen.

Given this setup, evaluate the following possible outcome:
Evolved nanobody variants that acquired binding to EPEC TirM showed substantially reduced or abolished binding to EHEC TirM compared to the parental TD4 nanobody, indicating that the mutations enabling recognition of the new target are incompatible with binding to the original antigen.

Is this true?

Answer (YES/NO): NO